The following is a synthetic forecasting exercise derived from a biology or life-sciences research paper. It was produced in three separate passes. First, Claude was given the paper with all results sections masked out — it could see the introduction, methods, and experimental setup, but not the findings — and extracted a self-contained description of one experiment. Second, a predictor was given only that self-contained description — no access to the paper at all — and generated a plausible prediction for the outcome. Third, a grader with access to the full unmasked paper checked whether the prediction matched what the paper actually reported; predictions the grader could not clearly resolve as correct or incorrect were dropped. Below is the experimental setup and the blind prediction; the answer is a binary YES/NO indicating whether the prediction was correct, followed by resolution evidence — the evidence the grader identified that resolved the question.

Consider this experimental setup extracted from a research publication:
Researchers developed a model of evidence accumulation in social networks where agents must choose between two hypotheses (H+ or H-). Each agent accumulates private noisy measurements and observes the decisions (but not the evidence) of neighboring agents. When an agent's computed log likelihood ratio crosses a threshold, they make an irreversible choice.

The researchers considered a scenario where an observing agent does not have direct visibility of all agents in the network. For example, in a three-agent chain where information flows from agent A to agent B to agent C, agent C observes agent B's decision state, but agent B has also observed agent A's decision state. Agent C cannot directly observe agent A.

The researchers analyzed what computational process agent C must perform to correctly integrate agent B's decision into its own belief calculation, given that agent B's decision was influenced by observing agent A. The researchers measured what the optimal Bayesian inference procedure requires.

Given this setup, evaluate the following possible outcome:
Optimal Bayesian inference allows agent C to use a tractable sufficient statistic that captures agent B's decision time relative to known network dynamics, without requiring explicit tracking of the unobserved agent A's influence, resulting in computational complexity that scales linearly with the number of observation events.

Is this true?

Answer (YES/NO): NO